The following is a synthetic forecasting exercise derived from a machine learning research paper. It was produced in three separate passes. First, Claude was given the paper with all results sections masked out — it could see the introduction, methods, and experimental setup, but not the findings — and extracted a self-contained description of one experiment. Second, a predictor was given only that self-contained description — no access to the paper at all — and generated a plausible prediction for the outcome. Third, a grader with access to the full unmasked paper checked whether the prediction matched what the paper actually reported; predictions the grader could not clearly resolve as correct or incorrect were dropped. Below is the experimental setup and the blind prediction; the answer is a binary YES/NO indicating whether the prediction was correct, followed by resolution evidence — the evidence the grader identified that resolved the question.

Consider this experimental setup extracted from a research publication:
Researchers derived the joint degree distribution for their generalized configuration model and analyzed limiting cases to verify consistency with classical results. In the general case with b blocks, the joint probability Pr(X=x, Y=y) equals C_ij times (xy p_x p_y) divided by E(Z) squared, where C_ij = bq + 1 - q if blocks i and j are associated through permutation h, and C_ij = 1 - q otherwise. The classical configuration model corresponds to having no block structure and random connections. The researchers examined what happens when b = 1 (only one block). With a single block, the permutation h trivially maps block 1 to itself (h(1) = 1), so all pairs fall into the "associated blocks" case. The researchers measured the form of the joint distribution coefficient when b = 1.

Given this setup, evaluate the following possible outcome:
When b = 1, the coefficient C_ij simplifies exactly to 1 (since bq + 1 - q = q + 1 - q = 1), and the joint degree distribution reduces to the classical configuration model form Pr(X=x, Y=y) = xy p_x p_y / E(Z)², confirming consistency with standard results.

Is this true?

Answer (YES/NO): YES